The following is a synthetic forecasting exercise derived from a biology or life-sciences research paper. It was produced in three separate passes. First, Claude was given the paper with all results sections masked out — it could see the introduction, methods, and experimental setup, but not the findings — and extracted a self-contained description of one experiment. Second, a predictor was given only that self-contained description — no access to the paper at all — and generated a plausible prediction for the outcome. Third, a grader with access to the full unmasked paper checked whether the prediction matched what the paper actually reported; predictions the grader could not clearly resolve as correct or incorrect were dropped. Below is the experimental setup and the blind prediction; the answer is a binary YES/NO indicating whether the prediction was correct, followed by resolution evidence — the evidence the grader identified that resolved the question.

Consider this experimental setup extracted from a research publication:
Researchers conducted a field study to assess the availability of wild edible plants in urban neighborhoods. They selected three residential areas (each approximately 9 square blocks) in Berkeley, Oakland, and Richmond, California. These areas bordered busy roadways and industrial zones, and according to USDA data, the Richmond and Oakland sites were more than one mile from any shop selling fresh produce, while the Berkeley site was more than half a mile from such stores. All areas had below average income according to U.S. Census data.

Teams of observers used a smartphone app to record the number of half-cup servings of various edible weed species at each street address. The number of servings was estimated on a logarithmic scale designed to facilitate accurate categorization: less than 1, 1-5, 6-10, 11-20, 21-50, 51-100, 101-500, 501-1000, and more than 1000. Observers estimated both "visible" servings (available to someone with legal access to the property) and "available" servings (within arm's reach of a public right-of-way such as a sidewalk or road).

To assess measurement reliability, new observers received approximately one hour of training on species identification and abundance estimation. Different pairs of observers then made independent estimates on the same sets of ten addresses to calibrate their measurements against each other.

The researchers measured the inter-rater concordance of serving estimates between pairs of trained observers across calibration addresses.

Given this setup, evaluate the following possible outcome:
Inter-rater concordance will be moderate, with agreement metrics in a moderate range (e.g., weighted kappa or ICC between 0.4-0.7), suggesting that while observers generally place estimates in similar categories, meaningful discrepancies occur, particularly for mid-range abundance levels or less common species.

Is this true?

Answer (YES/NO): NO